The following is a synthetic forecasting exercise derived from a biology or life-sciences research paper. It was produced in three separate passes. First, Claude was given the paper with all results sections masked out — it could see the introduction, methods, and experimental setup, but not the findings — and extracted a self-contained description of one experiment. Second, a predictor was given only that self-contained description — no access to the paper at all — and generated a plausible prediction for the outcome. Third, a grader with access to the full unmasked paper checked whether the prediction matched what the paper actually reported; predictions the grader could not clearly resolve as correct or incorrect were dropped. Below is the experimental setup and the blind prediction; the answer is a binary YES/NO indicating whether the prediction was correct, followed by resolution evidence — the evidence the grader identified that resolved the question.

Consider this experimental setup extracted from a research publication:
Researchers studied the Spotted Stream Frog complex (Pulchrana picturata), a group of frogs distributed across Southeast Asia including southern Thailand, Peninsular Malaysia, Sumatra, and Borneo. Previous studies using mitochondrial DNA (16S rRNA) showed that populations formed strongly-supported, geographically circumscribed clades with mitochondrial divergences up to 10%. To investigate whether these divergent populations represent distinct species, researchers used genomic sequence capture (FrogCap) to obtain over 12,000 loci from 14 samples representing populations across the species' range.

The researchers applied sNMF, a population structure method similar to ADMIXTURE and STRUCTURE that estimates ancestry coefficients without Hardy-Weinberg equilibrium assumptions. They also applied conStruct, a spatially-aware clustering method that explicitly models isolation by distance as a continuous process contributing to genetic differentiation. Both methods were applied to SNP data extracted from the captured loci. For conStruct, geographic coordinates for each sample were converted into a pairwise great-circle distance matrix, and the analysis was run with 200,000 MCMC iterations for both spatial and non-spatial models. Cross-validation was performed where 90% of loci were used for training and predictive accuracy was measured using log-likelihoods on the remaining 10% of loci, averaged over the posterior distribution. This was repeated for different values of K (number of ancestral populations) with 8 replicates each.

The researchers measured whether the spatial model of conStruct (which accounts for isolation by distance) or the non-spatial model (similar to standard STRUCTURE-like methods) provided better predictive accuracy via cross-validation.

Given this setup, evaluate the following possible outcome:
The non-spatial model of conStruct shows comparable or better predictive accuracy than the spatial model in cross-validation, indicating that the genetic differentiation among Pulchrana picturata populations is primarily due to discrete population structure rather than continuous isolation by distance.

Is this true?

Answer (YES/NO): YES